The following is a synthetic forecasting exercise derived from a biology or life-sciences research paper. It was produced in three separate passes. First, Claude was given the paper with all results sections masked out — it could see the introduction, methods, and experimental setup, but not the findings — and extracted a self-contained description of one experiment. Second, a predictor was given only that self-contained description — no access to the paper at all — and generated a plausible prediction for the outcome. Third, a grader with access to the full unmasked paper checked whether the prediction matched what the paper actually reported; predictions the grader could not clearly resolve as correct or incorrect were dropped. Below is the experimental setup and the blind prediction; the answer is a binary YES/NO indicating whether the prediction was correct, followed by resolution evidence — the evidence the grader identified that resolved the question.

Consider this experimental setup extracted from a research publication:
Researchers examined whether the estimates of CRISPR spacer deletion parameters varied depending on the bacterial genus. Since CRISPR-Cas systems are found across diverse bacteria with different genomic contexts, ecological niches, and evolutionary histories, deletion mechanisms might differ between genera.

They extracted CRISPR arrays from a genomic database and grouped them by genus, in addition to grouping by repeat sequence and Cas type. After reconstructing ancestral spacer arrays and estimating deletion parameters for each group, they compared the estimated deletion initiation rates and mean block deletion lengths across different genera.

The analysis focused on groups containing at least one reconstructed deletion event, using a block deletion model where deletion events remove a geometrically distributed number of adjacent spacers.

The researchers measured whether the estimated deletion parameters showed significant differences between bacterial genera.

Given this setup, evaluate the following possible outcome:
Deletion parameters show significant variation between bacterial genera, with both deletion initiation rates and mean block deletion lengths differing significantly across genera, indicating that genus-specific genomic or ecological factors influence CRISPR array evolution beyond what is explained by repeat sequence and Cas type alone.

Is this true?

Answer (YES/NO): NO